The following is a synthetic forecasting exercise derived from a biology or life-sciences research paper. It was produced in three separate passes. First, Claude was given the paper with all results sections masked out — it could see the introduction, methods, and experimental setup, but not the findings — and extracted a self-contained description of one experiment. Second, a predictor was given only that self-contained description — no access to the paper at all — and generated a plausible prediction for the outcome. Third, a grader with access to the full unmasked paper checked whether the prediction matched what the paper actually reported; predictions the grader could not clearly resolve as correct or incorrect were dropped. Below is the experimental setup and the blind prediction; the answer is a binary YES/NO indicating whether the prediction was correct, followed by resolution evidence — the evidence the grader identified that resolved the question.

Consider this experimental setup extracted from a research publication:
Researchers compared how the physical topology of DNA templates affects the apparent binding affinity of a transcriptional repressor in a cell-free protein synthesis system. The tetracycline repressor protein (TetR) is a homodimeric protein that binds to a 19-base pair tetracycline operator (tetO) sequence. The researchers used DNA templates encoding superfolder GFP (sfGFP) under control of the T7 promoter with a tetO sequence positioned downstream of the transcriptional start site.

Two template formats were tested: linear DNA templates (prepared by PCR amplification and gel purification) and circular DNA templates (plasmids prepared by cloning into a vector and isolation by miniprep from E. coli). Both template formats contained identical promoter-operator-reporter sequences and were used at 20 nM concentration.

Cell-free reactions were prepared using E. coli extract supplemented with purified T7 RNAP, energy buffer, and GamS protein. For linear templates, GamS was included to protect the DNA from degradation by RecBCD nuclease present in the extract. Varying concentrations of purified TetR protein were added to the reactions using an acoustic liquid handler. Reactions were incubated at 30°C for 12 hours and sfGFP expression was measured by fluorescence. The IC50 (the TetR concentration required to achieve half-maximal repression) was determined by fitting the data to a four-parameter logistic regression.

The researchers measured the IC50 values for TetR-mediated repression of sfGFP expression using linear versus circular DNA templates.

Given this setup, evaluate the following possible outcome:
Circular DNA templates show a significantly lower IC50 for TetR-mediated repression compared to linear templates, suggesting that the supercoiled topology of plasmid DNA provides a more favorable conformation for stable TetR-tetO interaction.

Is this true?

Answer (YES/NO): NO